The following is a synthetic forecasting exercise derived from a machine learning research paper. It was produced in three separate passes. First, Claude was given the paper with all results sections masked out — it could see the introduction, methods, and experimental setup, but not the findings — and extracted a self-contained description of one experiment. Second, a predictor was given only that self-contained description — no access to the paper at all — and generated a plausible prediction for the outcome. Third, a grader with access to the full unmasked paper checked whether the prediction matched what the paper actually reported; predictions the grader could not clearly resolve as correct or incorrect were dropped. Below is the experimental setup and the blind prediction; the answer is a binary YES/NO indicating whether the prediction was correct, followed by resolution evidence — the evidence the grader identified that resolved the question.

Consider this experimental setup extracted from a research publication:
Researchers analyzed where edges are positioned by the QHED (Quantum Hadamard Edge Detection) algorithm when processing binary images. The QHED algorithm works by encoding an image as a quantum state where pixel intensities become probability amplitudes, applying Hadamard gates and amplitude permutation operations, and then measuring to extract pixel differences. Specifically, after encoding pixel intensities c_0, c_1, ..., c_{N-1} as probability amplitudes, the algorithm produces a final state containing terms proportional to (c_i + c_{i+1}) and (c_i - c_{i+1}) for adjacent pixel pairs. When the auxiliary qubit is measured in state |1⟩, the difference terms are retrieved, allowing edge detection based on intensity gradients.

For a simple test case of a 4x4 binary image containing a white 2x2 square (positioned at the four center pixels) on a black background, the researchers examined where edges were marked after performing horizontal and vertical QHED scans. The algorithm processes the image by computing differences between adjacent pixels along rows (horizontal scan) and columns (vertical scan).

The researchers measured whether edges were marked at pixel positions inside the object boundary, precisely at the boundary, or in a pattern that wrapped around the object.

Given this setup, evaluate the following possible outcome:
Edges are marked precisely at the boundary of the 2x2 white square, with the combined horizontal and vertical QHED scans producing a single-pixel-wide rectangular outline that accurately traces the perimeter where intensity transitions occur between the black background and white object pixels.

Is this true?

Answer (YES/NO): NO